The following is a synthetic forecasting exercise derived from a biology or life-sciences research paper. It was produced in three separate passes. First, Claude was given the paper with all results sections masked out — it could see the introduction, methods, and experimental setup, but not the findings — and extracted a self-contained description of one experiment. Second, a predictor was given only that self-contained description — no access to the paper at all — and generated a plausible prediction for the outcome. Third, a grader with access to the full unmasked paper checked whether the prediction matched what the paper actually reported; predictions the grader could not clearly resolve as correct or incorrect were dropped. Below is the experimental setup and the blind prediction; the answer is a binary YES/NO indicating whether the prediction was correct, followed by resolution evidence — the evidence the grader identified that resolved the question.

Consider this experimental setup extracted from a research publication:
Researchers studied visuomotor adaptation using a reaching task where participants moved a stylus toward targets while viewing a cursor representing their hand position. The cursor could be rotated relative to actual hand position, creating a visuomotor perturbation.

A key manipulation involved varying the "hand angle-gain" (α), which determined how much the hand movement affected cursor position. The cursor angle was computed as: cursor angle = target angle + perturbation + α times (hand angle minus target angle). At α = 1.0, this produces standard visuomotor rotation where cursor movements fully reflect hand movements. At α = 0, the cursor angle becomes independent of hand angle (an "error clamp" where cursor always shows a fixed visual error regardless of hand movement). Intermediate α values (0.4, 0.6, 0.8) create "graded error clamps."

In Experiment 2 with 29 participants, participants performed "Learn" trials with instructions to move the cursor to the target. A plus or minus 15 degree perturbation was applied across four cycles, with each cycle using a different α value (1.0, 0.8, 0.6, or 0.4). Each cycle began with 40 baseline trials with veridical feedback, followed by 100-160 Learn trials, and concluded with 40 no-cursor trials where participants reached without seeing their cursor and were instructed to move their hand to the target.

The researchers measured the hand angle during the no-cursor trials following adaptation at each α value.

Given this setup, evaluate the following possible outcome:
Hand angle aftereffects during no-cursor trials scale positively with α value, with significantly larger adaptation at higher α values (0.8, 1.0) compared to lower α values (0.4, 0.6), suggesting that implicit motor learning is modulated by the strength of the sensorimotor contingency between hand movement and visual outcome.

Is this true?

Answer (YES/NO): NO